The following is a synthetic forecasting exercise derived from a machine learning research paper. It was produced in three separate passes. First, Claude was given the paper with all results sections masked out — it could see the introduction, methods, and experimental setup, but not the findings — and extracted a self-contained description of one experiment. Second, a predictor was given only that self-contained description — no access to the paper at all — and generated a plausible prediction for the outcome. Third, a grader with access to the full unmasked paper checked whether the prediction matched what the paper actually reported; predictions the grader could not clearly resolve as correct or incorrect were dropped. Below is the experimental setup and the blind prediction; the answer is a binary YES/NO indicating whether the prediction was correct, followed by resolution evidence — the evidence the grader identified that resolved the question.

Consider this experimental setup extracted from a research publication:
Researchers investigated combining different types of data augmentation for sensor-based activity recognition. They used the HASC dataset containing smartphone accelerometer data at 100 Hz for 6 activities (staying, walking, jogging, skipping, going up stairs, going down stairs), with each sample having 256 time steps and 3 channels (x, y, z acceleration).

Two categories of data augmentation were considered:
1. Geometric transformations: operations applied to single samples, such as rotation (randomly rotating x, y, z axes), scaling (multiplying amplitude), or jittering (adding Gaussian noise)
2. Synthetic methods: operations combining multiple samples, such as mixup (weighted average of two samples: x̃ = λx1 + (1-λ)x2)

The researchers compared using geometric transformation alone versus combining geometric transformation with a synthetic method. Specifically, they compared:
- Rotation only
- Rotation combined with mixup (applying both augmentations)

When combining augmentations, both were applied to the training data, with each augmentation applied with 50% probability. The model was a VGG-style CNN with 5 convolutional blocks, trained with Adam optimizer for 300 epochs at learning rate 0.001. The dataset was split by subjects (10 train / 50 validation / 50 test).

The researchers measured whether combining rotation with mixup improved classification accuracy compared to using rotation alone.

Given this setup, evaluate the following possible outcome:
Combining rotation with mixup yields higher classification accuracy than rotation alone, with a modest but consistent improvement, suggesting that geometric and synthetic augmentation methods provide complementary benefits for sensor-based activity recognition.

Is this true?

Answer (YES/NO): YES